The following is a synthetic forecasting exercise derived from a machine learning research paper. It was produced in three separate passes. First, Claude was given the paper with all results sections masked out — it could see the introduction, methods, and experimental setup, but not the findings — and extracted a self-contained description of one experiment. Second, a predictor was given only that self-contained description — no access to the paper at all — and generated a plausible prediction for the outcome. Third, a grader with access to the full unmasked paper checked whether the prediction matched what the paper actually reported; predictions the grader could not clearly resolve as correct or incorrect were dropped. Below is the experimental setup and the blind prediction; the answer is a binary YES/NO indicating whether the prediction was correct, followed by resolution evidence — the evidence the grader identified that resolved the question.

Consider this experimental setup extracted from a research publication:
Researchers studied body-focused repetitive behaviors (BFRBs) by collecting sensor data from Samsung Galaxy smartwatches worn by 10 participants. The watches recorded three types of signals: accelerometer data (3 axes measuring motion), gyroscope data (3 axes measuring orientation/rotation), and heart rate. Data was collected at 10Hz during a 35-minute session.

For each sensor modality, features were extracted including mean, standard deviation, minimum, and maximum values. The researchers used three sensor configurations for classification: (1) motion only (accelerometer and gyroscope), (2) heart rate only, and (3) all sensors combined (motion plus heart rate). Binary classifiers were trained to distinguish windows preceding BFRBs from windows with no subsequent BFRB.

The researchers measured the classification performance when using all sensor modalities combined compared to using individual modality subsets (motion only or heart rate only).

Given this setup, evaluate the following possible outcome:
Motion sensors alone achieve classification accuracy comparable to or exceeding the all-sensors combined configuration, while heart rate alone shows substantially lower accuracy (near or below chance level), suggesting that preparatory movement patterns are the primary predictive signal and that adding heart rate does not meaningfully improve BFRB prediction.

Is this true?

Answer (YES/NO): NO